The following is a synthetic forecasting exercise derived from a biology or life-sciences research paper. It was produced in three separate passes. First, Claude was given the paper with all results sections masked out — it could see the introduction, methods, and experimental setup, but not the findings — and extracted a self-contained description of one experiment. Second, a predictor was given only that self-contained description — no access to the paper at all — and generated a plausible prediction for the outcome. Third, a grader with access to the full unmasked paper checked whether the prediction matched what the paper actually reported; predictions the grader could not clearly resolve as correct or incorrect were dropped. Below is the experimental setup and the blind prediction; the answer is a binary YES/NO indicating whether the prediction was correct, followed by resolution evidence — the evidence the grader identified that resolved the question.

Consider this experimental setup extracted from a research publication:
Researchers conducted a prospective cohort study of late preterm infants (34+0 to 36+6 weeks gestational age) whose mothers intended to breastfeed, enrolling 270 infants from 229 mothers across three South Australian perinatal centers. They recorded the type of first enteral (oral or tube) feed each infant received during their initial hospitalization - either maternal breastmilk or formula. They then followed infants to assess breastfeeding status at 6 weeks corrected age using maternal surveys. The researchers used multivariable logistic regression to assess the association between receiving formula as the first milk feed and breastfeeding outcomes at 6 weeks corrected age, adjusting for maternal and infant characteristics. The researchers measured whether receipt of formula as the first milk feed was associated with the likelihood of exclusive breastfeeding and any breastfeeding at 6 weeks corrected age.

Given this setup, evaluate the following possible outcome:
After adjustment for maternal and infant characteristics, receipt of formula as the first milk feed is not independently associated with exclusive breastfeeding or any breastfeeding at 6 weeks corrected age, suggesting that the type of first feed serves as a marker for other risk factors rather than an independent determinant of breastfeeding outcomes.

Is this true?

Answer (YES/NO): NO